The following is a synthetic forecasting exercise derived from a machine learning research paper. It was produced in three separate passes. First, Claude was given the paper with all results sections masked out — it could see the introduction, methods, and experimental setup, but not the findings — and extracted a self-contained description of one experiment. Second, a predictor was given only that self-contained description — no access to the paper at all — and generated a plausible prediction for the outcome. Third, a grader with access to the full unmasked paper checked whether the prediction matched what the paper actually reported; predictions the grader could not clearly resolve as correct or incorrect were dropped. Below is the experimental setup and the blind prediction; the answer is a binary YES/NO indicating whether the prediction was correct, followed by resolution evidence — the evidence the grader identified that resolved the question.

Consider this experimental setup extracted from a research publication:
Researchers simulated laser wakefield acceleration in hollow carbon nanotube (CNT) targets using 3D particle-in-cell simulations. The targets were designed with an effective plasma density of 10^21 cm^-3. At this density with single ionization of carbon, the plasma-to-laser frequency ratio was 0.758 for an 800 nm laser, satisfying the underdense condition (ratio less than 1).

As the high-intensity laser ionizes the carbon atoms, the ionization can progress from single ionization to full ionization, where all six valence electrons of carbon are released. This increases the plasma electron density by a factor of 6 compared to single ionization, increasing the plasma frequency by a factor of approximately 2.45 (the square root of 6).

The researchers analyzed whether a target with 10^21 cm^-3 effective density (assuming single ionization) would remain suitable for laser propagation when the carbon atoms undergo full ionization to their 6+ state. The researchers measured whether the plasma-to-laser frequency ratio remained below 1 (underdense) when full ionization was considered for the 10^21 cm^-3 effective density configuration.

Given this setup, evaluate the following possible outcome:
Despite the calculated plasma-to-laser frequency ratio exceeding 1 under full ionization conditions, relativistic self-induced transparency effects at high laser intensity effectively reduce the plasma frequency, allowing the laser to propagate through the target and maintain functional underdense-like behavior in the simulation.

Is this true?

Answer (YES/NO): NO